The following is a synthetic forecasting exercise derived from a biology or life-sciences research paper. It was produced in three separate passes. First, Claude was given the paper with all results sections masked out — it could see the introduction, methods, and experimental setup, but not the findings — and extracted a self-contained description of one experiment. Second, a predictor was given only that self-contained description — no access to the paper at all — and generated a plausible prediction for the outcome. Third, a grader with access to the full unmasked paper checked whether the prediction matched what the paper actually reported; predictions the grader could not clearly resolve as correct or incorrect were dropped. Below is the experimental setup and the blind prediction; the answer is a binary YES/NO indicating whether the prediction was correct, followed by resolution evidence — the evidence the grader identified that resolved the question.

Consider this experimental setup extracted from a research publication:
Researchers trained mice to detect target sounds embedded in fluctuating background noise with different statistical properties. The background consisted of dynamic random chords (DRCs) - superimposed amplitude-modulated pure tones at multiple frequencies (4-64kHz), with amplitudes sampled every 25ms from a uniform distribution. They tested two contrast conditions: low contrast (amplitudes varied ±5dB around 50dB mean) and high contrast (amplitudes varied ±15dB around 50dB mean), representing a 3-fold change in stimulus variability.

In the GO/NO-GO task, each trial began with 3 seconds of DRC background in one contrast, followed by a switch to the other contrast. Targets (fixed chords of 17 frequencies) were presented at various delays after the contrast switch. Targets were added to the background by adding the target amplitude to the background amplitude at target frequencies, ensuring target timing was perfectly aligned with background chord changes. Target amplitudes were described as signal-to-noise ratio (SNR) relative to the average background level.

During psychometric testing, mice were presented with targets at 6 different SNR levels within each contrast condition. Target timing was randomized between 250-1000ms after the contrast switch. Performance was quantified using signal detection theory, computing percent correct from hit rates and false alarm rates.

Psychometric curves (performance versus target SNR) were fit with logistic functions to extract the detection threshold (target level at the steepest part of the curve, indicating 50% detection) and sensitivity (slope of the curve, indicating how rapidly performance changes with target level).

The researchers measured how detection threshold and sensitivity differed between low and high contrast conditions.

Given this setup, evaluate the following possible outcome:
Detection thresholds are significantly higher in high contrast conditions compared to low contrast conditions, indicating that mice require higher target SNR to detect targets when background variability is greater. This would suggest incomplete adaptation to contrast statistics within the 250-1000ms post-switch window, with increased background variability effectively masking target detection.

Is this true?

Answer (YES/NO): YES